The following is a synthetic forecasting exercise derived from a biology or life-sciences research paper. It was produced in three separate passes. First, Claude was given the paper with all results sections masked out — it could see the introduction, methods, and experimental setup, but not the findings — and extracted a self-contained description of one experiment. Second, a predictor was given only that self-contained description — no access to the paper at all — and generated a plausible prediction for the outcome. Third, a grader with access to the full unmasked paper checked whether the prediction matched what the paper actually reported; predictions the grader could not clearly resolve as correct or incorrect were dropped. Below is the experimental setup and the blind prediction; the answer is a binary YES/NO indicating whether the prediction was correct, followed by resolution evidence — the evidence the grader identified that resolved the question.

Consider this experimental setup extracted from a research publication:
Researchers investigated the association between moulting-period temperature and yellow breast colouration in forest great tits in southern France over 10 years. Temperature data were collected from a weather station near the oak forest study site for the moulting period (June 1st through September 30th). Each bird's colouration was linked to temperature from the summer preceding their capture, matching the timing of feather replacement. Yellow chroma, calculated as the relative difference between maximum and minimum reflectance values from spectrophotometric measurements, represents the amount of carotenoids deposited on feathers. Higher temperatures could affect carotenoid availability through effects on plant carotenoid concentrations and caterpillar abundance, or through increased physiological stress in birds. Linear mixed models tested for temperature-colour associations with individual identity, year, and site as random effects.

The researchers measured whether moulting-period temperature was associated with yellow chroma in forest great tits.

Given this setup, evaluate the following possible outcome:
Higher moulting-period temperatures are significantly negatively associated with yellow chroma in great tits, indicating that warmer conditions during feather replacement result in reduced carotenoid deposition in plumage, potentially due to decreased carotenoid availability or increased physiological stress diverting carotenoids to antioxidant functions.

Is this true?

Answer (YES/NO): NO